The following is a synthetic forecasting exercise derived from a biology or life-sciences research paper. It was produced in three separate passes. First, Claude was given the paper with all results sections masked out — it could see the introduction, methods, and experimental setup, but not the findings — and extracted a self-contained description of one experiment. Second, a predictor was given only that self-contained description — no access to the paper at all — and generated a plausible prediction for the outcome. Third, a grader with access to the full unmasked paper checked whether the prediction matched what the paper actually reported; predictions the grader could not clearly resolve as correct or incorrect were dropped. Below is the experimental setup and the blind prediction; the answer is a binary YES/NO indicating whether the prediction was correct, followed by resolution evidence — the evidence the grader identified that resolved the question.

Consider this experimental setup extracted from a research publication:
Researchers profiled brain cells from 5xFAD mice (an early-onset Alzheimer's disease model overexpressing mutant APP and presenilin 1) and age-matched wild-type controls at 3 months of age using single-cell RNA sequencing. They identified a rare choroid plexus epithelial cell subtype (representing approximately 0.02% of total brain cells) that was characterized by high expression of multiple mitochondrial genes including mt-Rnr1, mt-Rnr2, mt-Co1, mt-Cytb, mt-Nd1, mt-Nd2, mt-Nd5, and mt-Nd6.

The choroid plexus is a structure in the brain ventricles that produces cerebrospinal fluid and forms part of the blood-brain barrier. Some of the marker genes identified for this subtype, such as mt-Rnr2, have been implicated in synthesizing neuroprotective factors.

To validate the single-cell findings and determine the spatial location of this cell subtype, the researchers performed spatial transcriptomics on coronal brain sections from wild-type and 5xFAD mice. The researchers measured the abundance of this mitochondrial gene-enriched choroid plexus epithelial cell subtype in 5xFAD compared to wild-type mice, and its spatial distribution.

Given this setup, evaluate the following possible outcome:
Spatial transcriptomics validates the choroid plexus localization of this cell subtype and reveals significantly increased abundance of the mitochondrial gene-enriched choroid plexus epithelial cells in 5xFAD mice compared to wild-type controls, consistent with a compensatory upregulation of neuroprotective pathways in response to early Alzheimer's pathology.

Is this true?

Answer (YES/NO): NO